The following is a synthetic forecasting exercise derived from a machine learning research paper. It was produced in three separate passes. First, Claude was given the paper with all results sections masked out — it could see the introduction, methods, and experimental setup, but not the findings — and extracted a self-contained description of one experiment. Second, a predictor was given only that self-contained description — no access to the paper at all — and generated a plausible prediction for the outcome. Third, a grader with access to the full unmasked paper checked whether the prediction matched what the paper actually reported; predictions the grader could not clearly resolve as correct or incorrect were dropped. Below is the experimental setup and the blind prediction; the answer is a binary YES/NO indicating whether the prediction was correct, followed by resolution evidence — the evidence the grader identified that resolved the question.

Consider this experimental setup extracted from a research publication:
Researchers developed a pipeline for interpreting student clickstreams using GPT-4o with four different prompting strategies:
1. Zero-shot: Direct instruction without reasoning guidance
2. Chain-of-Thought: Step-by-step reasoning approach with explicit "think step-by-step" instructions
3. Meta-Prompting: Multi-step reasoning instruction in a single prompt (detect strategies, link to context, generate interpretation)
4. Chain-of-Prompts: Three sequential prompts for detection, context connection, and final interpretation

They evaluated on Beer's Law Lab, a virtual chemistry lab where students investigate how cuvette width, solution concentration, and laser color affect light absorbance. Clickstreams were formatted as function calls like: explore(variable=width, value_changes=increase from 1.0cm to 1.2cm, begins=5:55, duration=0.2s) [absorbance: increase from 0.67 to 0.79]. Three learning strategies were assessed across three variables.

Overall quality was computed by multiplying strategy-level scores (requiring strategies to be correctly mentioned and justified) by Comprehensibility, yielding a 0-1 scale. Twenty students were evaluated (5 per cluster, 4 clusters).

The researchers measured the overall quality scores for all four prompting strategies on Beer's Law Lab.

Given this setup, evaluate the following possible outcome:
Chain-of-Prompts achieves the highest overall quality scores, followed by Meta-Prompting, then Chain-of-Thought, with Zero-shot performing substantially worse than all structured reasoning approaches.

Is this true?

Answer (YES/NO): NO